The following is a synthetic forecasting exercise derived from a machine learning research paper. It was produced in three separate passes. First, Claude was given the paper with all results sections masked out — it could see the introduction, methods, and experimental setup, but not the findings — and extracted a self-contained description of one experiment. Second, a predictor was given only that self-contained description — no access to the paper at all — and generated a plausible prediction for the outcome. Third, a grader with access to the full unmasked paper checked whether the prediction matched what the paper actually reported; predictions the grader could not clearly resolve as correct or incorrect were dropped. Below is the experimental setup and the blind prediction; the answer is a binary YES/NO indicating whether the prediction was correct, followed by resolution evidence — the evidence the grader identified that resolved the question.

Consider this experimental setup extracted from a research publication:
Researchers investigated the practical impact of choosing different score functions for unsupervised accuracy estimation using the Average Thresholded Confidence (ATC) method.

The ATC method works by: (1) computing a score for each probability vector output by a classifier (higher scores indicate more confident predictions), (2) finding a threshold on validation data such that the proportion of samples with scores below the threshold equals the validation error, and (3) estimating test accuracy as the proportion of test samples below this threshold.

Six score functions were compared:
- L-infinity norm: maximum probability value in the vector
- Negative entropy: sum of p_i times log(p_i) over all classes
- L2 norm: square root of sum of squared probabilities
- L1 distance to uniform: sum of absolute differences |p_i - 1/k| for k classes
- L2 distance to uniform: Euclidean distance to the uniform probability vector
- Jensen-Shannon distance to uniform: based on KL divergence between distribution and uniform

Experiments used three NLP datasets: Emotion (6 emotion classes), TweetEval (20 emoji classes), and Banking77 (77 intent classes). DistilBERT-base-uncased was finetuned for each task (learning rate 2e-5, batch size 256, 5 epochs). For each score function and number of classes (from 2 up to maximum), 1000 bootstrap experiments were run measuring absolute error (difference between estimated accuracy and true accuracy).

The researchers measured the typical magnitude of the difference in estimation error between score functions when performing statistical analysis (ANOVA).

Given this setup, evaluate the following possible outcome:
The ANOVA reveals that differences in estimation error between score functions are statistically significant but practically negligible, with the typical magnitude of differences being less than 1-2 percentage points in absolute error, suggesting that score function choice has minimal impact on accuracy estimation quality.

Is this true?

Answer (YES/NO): YES